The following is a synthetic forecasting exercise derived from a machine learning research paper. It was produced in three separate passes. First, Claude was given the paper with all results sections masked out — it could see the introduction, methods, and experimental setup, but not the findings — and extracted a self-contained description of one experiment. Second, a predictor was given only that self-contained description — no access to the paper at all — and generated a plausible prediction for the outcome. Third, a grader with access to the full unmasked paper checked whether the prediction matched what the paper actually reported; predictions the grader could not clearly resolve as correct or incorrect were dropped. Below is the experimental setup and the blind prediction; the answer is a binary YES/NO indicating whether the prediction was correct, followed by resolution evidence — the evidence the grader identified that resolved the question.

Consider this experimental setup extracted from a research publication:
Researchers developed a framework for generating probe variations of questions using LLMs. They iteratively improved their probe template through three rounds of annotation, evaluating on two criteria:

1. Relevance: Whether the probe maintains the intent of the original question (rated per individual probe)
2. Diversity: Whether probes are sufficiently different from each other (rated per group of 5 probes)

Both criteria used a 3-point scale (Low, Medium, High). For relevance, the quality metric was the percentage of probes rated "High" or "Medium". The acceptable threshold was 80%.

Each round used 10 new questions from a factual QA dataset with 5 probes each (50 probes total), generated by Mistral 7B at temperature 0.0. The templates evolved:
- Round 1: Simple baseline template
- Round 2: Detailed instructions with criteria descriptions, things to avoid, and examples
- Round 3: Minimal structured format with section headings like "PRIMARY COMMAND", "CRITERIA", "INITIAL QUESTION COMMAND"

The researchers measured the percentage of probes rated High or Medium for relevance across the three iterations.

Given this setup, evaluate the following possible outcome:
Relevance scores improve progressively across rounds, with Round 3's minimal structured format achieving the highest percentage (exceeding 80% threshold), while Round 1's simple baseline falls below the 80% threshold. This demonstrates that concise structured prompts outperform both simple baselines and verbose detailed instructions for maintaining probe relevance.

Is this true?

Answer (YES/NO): NO